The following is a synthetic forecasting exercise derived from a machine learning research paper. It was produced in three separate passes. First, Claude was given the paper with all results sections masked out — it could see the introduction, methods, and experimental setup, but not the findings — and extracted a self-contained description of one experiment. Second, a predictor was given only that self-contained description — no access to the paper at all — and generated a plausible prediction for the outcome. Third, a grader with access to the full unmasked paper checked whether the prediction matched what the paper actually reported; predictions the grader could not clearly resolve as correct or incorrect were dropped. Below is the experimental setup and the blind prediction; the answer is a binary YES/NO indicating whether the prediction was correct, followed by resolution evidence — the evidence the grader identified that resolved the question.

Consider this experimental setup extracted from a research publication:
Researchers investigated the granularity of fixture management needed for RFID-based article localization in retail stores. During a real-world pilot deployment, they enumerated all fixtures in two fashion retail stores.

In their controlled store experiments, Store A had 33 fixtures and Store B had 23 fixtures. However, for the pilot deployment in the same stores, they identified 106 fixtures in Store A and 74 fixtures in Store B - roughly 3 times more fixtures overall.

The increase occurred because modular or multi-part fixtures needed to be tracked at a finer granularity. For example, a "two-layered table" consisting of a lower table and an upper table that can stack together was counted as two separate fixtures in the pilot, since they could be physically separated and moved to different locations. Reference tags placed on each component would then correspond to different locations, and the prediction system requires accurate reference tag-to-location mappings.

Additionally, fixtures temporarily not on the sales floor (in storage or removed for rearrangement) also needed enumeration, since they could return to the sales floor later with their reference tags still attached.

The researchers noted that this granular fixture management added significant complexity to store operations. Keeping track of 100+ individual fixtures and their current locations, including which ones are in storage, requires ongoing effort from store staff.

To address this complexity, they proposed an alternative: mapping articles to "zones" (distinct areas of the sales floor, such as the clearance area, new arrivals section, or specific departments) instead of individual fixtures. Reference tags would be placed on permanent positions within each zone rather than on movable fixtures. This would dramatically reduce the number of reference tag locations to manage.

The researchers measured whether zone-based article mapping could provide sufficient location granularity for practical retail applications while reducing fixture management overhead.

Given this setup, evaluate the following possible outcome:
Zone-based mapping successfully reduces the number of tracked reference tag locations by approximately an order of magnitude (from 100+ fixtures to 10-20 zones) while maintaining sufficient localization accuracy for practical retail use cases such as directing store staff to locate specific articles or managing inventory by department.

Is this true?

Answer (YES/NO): NO